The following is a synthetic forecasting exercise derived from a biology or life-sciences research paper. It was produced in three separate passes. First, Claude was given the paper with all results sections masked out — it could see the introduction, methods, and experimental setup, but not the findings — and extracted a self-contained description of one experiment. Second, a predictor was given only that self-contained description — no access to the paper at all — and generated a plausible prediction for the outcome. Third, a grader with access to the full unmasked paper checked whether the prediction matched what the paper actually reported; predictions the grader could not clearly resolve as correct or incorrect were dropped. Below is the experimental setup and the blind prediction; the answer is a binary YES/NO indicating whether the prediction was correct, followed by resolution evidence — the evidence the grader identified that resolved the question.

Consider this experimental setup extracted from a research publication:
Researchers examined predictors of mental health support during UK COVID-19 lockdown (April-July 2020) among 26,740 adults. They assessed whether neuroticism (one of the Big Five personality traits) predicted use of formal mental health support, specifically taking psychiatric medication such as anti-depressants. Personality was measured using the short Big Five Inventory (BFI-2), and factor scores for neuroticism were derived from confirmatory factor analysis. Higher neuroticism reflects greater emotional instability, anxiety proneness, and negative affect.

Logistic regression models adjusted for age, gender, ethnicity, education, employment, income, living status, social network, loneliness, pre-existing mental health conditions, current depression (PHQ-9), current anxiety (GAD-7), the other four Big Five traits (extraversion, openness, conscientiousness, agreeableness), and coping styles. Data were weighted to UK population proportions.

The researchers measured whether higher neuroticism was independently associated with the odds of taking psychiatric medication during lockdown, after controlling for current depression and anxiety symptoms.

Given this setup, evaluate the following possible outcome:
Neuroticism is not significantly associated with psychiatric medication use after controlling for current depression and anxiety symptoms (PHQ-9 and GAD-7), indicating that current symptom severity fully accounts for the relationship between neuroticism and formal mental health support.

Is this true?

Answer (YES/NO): YES